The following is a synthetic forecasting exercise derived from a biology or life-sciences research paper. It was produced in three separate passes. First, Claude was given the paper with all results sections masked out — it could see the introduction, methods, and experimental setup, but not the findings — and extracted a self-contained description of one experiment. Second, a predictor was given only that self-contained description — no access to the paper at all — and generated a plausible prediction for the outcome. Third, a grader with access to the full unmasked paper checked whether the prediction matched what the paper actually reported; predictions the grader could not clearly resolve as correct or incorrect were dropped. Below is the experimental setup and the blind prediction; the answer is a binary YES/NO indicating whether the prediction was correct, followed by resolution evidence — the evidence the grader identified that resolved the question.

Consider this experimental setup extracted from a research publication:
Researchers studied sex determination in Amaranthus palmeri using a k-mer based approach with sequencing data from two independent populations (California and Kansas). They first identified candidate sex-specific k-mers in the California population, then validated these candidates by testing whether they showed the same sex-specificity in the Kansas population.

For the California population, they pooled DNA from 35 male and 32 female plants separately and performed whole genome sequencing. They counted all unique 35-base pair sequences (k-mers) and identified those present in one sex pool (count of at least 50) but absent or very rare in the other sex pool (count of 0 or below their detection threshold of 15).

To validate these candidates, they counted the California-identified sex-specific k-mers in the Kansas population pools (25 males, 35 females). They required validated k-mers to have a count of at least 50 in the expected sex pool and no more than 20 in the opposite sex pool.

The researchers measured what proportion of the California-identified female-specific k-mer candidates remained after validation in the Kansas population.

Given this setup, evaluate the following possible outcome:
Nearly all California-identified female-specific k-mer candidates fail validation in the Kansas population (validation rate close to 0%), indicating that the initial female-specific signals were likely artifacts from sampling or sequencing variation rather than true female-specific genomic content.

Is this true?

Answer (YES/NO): YES